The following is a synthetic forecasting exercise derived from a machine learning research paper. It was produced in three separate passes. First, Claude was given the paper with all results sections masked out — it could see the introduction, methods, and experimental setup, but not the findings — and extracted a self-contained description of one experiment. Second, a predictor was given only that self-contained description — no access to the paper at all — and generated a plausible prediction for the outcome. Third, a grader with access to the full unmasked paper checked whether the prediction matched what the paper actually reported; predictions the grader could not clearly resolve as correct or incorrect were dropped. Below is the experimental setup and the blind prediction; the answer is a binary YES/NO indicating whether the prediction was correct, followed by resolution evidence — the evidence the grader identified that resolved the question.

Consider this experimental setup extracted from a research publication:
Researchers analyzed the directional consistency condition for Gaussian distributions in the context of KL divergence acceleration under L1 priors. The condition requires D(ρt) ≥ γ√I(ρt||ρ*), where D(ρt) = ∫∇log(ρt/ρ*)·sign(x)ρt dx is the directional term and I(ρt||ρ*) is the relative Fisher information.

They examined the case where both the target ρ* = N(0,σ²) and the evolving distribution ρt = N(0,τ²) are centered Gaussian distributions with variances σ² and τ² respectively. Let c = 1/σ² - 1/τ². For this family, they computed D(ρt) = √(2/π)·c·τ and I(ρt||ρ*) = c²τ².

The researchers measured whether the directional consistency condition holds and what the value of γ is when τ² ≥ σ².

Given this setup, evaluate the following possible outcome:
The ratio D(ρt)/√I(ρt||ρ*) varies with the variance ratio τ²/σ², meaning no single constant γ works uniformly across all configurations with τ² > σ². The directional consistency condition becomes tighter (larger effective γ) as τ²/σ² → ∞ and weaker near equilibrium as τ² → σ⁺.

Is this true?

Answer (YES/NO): NO